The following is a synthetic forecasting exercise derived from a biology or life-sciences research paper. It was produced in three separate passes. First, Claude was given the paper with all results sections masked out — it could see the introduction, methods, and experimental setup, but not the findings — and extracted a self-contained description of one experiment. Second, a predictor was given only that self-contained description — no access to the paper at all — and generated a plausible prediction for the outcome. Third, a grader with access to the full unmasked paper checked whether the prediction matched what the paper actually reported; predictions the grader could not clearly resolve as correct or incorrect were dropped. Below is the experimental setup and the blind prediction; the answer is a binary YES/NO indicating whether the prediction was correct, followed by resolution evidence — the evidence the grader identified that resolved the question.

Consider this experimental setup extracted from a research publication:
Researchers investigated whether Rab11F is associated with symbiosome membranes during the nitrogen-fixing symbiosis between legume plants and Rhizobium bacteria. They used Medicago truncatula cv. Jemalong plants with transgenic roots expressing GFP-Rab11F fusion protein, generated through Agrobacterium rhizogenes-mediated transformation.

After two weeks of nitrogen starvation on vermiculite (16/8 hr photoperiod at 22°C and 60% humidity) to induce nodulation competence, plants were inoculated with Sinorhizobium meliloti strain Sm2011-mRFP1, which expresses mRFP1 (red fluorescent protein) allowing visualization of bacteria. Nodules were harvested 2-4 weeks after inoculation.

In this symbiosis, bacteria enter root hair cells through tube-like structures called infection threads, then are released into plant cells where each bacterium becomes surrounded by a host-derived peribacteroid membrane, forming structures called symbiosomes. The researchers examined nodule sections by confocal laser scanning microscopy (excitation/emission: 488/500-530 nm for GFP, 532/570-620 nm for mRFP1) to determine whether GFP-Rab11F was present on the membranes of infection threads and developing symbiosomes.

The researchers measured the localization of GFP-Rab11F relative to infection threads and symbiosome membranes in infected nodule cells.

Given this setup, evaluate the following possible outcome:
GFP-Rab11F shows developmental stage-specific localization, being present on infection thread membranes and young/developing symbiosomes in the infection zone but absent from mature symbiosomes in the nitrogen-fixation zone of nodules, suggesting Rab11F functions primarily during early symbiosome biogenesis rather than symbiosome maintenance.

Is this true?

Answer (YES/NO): YES